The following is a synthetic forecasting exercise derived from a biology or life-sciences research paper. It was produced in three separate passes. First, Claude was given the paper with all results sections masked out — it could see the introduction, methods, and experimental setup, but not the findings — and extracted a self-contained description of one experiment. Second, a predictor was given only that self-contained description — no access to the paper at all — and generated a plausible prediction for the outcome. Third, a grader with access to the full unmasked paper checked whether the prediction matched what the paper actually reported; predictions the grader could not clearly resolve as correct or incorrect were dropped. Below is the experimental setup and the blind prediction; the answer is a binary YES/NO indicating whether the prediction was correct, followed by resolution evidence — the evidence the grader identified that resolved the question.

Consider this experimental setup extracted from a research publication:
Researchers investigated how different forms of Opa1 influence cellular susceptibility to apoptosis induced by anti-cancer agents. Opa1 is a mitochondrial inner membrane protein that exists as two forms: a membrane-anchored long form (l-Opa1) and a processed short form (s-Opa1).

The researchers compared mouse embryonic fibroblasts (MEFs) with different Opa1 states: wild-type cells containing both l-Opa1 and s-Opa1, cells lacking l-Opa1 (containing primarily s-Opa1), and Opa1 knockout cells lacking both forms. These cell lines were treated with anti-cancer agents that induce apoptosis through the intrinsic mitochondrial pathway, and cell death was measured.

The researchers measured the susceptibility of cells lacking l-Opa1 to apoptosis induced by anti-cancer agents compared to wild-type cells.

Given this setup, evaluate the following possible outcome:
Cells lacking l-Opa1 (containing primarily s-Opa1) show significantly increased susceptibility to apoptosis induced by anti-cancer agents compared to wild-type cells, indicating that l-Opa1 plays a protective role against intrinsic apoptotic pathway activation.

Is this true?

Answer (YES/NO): NO